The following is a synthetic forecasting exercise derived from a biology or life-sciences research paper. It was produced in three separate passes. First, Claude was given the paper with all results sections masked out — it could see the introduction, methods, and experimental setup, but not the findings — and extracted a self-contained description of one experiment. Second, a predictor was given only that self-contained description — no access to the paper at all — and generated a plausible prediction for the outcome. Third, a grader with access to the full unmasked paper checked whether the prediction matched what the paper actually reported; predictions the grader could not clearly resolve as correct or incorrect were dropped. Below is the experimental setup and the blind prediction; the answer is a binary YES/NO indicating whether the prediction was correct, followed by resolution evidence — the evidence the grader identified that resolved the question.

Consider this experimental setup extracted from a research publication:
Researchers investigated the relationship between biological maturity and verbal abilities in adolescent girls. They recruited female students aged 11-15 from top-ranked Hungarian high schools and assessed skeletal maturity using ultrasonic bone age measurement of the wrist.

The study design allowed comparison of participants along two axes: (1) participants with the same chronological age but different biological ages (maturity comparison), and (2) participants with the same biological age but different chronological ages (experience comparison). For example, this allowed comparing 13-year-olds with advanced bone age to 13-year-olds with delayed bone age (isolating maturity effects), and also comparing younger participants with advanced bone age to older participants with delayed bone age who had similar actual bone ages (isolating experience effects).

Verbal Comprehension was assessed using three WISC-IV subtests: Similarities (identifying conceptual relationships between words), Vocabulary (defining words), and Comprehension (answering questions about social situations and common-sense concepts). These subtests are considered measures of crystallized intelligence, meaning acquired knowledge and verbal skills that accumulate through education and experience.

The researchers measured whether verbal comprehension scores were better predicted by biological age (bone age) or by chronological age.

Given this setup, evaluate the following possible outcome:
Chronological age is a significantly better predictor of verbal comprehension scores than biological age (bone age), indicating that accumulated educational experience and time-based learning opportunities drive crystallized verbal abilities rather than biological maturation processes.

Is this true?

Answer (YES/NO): YES